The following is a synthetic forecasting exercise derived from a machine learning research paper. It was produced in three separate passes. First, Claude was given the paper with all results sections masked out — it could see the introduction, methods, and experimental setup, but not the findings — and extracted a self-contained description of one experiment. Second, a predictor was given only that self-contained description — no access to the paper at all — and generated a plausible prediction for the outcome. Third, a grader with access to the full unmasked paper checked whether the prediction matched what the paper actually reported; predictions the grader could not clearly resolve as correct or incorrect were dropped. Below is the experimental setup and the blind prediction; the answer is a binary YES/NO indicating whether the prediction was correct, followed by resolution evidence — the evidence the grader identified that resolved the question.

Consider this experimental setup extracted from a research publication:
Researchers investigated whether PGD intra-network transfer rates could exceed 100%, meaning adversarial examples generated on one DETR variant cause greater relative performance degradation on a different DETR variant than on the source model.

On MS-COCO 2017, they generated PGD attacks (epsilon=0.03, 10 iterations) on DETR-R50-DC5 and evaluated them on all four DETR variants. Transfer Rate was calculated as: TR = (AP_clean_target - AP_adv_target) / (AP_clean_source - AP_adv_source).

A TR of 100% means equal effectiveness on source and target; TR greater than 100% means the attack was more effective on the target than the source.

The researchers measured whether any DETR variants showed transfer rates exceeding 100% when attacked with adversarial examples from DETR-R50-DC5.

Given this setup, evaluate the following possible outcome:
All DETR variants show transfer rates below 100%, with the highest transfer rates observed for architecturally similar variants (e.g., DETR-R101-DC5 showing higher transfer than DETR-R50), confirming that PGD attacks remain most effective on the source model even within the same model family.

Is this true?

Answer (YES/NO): NO